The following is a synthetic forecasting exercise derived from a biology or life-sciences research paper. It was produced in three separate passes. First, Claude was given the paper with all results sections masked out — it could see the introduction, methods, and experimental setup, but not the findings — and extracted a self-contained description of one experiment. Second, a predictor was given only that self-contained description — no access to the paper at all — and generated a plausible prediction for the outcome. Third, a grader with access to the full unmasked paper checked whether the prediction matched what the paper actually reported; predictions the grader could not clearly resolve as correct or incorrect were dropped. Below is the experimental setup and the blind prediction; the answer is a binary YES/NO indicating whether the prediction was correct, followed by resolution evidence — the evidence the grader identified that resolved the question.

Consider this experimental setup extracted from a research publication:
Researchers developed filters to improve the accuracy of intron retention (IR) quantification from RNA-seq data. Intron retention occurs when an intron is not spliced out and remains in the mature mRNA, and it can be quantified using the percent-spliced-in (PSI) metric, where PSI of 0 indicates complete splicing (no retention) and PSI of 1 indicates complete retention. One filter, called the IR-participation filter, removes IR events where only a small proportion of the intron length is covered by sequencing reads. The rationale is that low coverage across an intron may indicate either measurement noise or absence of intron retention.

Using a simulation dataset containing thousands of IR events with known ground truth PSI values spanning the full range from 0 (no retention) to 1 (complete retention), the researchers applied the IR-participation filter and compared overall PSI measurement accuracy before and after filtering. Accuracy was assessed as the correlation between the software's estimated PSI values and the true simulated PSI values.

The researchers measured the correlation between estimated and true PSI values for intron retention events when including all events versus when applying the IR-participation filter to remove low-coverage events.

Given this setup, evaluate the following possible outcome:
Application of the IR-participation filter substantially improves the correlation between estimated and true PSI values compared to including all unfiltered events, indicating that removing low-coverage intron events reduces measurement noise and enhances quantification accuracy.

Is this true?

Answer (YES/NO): NO